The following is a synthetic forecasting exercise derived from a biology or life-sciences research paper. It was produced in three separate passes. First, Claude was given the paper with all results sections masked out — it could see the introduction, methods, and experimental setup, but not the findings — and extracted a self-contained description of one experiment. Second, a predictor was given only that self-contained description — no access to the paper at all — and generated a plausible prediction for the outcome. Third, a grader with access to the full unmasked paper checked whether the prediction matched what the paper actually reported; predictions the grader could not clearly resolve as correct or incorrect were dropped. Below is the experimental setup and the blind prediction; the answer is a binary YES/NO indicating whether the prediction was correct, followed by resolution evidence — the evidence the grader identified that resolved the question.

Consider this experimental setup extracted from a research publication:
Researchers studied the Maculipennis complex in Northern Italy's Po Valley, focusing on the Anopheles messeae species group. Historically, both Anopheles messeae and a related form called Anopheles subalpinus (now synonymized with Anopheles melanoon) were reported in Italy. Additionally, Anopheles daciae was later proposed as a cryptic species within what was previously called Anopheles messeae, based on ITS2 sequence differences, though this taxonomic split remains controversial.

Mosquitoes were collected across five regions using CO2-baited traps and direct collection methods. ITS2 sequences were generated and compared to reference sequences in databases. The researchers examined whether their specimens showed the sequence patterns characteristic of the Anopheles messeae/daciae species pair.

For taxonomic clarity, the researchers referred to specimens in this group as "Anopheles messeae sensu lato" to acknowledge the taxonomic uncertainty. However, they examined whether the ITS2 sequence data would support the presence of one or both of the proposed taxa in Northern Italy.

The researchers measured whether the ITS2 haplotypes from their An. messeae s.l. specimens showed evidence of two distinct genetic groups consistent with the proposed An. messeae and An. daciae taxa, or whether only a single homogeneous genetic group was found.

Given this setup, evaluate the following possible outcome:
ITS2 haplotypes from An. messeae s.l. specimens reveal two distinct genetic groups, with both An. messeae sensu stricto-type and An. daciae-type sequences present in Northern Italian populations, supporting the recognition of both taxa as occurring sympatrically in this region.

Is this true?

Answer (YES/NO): NO